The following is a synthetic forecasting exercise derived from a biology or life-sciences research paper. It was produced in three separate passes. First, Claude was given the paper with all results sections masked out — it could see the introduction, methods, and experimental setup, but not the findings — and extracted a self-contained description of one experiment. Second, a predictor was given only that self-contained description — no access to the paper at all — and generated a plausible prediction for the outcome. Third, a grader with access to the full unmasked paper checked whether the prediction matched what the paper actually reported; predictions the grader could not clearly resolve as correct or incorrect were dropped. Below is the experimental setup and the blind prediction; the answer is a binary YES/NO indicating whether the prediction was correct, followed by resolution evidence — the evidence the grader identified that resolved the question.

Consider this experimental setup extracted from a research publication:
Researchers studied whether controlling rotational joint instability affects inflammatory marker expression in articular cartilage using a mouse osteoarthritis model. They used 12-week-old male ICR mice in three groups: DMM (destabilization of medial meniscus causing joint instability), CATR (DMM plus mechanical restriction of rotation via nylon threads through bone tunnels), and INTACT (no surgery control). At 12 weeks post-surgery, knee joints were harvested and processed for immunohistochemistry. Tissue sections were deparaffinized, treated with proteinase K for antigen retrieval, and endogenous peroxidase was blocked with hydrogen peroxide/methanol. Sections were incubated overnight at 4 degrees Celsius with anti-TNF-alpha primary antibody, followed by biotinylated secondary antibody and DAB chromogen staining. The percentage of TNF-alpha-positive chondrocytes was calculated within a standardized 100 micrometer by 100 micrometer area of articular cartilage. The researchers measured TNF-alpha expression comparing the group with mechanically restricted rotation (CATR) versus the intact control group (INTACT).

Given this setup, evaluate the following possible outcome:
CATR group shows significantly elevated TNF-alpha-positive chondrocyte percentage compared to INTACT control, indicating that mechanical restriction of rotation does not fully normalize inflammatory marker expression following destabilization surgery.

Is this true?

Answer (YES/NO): YES